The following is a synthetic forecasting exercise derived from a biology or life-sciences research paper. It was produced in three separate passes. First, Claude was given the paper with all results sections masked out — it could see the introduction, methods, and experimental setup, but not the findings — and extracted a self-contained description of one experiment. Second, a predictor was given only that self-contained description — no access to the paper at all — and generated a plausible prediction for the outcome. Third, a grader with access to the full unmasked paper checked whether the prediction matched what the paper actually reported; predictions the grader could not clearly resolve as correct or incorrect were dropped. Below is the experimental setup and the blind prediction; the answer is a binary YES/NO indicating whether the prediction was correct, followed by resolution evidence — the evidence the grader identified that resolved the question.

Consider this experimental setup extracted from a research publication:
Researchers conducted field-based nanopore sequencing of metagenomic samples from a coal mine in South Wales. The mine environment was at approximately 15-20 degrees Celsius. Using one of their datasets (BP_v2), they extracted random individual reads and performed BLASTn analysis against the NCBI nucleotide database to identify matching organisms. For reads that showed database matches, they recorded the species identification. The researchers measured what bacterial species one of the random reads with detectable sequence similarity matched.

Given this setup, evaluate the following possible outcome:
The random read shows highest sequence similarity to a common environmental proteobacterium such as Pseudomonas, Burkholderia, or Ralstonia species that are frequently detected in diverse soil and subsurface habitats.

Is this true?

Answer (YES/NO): NO